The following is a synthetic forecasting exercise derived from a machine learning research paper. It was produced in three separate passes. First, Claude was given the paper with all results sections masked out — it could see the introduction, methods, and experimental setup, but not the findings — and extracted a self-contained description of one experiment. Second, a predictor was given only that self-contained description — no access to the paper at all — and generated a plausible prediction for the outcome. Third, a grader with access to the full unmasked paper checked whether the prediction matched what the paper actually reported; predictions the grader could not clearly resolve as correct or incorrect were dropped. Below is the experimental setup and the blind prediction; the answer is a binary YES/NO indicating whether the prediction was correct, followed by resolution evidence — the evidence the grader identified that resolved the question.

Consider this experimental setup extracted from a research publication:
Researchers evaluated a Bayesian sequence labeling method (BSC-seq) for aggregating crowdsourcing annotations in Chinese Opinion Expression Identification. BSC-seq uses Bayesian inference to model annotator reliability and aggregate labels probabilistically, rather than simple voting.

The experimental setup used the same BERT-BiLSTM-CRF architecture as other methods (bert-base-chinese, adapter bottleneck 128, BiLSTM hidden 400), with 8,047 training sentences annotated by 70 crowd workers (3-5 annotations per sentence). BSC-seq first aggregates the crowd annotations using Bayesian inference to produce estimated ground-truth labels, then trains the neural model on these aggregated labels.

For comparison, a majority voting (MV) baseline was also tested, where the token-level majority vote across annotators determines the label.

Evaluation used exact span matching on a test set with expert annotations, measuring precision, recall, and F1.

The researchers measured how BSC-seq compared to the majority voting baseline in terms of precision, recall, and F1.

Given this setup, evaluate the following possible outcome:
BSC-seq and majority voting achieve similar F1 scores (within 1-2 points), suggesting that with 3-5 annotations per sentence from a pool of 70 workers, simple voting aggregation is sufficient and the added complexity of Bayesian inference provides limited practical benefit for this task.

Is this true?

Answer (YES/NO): NO